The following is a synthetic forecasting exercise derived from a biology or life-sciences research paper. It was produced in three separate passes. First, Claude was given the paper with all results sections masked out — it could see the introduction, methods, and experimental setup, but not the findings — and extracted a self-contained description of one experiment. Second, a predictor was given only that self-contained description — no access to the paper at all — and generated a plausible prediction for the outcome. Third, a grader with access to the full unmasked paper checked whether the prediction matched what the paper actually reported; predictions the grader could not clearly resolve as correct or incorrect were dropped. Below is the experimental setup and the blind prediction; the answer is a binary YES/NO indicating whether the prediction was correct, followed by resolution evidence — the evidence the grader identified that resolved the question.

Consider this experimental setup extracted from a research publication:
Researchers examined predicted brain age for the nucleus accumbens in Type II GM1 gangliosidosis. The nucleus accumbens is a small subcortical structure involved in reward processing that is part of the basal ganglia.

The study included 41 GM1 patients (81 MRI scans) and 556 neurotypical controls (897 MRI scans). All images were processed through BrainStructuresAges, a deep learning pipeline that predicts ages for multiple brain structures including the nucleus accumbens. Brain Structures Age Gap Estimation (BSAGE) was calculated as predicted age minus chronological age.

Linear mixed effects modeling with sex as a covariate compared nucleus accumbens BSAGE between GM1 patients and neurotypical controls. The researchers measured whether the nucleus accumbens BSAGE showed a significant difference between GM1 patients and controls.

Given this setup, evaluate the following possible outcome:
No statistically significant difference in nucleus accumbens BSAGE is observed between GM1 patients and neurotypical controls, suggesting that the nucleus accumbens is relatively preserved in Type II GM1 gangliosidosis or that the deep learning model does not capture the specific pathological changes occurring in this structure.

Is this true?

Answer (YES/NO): NO